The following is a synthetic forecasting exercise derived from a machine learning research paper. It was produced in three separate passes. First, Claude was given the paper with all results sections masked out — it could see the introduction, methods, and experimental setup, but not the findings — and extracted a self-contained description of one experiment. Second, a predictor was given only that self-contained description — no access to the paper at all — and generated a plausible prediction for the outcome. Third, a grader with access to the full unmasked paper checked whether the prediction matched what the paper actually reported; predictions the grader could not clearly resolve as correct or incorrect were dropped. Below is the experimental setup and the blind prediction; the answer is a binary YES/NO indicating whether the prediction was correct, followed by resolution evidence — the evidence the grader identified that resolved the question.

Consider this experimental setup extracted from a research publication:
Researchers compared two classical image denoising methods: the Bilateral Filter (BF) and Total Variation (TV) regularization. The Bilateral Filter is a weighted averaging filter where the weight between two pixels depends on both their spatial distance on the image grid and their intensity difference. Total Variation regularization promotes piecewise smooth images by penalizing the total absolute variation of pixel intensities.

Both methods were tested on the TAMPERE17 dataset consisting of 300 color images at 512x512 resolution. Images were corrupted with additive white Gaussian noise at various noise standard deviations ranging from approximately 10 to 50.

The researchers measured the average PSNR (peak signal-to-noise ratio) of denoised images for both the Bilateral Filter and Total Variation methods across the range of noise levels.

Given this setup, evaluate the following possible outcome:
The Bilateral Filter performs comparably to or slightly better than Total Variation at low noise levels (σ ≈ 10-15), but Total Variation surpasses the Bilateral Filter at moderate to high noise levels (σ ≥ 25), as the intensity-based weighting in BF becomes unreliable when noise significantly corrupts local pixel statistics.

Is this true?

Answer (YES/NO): NO